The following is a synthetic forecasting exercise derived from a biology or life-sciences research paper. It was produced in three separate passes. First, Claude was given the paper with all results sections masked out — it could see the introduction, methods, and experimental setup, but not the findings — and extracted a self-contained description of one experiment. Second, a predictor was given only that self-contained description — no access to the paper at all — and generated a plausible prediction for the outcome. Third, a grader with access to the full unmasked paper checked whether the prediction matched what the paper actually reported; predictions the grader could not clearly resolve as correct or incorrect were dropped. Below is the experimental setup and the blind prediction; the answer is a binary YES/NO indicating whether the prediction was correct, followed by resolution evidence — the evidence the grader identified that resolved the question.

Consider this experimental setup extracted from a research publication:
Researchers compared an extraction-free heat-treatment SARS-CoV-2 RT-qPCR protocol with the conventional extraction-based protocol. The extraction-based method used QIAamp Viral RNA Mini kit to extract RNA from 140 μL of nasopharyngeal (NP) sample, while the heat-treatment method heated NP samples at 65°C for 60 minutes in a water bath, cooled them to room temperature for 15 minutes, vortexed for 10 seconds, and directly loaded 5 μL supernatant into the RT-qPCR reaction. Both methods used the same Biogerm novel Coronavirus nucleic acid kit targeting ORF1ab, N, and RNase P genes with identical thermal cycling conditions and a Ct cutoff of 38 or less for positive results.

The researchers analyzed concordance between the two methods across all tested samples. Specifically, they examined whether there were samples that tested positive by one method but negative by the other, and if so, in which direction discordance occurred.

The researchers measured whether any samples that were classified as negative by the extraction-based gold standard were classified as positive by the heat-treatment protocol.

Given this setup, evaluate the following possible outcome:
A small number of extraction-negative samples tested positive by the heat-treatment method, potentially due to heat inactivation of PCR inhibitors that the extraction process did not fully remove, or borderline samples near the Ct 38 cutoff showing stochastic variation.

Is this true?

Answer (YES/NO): YES